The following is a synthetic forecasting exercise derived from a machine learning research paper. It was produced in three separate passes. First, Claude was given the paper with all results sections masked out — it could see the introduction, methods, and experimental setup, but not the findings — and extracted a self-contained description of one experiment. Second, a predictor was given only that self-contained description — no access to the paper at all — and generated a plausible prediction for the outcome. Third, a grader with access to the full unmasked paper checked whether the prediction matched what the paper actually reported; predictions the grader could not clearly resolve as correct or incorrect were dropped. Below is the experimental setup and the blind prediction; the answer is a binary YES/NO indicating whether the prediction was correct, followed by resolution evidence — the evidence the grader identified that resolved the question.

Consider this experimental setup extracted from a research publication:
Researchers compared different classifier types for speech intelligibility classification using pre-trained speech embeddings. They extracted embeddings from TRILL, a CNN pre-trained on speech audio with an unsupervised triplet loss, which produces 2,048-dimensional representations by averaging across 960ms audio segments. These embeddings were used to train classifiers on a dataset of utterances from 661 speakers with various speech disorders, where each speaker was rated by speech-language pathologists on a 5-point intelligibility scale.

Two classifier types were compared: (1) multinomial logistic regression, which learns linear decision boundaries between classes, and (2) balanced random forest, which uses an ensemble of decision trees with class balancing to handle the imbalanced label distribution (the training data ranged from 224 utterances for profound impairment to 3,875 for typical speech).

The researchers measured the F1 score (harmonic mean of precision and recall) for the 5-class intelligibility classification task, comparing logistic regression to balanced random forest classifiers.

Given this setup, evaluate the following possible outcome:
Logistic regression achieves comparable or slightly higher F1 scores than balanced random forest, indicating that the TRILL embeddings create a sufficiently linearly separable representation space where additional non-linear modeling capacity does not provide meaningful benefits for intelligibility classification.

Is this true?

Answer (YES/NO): YES